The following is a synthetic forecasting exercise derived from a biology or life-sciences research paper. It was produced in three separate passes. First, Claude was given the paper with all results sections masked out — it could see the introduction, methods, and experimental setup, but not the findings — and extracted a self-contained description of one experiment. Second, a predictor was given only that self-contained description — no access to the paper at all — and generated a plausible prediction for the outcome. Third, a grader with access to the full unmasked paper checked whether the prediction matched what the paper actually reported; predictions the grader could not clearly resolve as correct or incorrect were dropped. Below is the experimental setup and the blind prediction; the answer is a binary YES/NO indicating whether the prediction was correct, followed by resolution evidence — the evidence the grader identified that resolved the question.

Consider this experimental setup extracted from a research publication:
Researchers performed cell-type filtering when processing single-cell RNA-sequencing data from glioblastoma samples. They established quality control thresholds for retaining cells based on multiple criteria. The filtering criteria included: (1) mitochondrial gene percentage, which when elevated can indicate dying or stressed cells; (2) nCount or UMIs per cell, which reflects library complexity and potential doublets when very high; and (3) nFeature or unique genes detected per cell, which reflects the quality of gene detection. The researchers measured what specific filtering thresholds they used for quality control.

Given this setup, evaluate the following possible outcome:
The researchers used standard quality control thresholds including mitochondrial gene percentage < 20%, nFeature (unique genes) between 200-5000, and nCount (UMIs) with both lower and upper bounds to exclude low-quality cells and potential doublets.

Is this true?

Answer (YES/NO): NO